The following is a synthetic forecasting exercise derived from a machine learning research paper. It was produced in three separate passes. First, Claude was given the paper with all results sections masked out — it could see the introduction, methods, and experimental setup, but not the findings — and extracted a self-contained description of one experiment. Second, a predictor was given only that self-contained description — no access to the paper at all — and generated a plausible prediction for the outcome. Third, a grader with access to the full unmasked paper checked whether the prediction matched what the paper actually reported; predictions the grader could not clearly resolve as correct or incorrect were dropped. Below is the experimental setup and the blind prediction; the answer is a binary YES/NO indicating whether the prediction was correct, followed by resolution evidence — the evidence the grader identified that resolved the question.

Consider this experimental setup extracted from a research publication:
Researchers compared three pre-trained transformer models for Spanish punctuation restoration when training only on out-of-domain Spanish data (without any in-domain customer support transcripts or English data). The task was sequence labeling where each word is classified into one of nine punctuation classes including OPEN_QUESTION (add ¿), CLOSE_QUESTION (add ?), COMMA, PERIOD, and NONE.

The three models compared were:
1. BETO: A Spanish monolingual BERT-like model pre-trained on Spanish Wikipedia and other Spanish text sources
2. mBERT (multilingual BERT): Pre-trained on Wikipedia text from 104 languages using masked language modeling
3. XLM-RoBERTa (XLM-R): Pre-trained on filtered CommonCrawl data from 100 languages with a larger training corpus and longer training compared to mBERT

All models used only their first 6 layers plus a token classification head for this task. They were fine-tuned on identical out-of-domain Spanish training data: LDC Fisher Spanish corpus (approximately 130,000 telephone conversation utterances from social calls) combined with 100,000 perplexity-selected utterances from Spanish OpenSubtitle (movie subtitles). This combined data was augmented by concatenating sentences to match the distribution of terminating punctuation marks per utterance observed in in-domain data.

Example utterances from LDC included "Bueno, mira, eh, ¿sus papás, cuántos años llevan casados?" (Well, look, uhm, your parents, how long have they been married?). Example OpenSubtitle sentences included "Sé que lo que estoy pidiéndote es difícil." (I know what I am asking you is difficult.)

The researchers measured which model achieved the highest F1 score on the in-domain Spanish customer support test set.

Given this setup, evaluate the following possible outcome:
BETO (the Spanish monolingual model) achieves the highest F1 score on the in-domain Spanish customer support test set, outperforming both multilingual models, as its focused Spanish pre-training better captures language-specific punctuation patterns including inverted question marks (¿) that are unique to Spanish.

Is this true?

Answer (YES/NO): NO